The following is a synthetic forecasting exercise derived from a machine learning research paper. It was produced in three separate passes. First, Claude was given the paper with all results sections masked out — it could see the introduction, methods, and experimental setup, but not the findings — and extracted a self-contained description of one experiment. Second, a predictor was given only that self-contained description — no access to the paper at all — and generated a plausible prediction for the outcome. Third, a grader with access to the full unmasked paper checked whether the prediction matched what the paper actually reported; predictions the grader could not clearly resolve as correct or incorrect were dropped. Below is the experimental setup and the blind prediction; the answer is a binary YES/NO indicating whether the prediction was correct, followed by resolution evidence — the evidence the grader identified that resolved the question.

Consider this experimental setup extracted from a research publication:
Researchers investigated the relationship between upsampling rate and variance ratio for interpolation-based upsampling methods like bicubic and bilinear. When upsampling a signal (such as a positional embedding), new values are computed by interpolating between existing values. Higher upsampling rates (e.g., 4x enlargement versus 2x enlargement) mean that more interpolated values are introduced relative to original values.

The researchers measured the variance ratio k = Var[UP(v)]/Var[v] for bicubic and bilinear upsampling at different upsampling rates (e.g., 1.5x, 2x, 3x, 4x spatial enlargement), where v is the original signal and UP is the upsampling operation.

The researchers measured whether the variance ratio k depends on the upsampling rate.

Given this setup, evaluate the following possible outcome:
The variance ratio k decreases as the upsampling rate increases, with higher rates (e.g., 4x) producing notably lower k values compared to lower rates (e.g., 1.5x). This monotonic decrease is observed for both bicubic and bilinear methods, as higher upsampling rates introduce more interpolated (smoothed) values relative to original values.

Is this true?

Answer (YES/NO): NO